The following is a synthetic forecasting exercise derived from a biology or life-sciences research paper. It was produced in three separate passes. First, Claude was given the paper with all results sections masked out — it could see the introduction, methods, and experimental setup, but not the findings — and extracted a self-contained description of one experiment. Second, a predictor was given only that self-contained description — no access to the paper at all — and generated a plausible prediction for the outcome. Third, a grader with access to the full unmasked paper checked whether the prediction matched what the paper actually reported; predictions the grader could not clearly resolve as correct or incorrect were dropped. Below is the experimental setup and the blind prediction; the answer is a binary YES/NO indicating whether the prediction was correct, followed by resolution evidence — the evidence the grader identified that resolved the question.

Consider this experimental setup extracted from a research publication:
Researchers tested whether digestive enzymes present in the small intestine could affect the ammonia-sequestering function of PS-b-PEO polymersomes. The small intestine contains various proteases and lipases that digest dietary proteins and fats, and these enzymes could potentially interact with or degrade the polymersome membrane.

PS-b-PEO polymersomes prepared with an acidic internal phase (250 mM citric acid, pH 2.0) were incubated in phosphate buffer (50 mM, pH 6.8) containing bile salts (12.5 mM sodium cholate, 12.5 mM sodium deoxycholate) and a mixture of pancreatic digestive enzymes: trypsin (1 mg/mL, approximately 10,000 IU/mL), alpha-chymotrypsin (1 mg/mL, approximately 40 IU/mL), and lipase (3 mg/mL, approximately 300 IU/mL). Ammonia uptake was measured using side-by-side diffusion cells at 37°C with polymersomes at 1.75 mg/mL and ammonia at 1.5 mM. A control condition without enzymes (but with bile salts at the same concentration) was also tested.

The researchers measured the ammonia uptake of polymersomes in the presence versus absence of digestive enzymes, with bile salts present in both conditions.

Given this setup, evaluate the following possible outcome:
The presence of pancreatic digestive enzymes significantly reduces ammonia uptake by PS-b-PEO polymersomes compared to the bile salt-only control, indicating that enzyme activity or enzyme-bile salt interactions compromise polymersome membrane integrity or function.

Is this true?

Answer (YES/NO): NO